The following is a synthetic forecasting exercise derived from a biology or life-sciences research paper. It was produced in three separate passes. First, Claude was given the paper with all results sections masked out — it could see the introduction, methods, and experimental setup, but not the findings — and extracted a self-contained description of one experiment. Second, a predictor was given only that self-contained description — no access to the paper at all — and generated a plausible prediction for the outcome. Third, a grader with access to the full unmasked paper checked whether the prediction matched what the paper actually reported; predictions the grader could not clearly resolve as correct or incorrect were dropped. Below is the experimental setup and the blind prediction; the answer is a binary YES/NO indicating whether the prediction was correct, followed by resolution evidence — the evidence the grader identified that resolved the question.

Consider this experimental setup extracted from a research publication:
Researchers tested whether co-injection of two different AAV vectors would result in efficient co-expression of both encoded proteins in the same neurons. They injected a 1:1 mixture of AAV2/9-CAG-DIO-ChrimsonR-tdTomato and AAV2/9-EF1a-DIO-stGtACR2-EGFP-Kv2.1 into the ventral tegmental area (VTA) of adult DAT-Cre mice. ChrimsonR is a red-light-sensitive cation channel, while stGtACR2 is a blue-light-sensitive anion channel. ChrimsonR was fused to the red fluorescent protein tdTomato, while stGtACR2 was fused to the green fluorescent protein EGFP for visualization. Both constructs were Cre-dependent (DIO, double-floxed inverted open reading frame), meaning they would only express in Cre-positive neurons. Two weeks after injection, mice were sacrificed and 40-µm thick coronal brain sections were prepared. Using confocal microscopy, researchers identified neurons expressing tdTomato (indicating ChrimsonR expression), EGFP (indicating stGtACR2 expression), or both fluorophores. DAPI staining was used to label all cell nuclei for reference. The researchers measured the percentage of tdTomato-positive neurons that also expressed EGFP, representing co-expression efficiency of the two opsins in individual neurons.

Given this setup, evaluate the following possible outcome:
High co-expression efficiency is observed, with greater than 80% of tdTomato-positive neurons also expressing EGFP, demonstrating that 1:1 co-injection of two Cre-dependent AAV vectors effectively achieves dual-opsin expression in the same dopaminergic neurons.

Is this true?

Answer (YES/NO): YES